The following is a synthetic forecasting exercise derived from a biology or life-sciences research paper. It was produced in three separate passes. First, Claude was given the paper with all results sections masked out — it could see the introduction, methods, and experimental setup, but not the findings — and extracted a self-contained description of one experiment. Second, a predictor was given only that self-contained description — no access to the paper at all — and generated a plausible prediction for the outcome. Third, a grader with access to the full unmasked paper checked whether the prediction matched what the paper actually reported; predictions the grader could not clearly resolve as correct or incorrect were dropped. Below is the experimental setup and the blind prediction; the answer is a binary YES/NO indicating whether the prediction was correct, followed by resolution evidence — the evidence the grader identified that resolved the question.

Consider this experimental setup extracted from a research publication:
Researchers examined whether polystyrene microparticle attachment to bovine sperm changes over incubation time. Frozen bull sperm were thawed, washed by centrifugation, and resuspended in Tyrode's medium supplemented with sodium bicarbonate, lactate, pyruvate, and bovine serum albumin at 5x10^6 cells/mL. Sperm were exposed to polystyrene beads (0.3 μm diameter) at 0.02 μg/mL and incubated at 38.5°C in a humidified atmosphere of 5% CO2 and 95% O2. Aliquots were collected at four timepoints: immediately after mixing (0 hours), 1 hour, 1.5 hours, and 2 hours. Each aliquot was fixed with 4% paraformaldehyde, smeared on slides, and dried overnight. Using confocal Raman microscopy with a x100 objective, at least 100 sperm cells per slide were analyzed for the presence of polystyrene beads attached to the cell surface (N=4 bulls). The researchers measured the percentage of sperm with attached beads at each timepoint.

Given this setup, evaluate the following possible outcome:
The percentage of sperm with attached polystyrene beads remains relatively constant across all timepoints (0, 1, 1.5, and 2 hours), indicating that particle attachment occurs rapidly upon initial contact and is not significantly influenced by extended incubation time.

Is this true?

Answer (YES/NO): YES